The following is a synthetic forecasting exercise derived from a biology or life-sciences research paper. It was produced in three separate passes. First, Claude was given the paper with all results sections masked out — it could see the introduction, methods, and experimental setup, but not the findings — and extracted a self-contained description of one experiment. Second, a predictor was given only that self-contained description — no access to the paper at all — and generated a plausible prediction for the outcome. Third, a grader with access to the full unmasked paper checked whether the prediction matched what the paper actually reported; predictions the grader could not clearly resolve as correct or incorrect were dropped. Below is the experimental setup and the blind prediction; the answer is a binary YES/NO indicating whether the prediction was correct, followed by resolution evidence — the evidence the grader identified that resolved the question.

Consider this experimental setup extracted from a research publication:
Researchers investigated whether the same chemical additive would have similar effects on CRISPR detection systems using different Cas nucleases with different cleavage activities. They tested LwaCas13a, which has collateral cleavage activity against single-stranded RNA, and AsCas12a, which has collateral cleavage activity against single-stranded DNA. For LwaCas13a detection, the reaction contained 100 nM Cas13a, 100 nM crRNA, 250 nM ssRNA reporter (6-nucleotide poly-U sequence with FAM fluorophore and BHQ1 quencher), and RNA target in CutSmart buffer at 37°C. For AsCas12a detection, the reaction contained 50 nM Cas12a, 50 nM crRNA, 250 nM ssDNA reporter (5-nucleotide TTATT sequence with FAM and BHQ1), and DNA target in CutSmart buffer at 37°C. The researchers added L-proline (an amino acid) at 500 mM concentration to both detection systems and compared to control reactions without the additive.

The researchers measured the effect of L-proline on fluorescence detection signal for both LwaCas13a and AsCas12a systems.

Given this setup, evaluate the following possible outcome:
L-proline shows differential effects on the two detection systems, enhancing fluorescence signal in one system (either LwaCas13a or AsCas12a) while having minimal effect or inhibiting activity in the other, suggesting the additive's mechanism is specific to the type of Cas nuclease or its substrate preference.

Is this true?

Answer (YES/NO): NO